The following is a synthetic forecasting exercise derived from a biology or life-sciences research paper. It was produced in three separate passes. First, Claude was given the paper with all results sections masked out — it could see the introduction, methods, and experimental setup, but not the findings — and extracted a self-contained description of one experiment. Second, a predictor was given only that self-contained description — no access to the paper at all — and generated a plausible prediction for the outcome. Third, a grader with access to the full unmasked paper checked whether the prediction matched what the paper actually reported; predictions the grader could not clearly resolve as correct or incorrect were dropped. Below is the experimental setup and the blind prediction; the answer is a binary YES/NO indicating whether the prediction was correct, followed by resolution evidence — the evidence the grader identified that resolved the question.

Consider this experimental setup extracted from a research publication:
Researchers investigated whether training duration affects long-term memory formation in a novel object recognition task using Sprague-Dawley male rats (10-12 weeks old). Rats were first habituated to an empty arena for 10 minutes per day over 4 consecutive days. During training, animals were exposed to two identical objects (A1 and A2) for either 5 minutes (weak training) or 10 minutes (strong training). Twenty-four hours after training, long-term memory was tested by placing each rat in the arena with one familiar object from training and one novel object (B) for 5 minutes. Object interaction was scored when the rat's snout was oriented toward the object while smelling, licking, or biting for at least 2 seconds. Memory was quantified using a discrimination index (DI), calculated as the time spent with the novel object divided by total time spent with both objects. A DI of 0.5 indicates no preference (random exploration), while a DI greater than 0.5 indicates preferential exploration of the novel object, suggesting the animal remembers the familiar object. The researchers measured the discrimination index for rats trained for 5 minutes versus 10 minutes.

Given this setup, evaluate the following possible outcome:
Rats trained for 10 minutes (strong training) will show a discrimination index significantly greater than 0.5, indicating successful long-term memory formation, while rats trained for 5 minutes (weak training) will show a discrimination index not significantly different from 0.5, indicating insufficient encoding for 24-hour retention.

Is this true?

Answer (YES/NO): YES